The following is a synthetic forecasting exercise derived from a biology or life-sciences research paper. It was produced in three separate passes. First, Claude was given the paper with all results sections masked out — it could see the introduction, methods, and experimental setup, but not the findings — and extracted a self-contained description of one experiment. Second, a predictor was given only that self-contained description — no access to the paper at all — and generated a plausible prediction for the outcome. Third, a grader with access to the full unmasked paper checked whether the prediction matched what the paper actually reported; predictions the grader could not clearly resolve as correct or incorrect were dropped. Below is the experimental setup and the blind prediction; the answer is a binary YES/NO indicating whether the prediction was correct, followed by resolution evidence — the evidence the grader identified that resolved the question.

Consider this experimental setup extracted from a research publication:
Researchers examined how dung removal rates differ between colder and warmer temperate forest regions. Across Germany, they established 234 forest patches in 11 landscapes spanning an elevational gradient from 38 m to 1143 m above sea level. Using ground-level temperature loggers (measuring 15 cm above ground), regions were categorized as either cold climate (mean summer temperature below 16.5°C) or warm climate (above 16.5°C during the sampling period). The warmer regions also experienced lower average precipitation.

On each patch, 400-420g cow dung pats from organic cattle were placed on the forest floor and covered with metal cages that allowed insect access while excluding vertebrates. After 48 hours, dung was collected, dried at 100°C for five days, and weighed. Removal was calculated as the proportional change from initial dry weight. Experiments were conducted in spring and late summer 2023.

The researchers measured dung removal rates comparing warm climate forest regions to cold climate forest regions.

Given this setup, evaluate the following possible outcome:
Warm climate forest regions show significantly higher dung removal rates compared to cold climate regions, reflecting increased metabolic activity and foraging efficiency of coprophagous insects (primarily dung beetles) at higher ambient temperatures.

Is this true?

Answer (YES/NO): NO